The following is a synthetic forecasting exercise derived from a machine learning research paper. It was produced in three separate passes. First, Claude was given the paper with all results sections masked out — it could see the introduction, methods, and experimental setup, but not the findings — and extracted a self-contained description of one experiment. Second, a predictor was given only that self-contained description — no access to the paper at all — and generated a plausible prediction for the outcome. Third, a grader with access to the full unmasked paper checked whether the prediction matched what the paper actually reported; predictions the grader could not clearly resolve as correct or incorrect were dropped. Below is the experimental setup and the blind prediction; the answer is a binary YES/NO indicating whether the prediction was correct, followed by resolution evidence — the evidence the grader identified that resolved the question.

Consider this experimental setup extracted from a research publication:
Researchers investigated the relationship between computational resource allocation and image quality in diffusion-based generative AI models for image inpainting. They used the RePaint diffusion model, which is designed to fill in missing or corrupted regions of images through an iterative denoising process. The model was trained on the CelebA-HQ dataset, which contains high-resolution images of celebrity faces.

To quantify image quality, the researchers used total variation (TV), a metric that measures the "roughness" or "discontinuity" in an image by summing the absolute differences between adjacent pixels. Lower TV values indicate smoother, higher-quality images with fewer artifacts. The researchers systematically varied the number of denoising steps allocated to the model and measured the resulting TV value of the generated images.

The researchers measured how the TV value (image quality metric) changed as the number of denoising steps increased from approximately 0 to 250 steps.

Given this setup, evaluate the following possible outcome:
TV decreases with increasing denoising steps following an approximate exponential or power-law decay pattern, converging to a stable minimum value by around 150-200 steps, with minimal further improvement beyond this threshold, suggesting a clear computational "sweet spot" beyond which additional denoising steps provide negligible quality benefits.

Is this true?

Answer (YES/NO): NO